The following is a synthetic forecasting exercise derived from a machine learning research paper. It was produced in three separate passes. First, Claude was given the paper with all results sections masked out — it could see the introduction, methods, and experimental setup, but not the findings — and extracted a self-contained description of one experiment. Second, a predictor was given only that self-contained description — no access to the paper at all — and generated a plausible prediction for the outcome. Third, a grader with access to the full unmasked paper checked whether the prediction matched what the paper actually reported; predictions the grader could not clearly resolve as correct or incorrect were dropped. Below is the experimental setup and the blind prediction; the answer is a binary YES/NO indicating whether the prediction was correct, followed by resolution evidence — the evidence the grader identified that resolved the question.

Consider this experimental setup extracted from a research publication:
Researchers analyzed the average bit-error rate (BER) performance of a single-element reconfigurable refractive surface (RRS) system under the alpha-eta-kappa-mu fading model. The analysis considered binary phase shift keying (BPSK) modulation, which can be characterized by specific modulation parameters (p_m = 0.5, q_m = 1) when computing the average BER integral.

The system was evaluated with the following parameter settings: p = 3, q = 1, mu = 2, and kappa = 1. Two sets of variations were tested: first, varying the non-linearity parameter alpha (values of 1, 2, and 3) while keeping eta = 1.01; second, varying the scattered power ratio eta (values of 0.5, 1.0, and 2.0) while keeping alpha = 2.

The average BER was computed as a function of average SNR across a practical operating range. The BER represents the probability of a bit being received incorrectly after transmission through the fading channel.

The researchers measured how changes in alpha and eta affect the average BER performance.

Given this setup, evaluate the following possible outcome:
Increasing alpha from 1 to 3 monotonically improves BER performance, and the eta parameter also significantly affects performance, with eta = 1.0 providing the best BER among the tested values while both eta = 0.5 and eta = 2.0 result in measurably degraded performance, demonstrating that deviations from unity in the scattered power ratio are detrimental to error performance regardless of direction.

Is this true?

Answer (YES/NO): NO